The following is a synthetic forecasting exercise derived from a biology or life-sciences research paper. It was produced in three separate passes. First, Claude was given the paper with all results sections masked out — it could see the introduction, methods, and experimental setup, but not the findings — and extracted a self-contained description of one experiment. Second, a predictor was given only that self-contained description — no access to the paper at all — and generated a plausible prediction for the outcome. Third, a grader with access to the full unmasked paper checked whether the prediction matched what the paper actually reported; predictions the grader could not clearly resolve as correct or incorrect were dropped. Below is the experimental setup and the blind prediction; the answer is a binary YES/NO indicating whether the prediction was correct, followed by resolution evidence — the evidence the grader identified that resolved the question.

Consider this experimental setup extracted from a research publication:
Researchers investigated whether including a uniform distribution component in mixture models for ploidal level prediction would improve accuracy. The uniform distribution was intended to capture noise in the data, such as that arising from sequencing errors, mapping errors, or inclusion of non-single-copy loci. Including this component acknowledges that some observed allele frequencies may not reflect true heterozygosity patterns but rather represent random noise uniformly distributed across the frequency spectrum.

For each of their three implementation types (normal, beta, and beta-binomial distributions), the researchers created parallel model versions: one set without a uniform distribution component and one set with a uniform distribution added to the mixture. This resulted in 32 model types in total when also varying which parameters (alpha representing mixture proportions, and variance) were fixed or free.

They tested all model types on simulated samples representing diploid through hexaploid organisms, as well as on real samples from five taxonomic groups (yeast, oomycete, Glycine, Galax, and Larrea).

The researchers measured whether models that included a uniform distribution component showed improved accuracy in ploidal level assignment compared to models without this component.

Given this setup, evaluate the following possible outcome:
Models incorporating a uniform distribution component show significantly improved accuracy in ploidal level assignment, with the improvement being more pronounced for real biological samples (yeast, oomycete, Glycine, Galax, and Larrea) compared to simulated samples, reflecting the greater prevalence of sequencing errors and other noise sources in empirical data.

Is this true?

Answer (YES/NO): NO